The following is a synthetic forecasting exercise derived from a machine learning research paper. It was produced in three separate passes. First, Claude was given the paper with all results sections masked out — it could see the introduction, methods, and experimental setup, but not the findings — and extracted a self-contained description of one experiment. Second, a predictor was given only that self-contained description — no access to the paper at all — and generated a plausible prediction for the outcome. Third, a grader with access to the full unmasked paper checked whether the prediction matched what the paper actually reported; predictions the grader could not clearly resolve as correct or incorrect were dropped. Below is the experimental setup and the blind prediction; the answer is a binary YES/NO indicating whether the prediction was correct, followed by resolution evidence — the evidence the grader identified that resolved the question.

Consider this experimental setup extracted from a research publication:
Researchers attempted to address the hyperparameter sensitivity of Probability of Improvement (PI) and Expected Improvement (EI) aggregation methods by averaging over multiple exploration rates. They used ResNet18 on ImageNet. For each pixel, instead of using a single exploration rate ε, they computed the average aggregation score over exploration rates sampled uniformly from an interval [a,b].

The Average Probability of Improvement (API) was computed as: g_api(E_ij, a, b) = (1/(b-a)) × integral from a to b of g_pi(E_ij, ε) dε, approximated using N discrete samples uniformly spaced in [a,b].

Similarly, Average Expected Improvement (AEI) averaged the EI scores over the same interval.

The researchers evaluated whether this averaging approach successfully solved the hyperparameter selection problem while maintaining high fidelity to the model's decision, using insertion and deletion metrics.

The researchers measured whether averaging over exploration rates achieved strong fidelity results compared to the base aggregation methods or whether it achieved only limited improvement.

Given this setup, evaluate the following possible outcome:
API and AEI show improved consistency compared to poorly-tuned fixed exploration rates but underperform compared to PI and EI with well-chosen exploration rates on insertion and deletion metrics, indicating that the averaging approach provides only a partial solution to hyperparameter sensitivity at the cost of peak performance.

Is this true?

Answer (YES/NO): NO